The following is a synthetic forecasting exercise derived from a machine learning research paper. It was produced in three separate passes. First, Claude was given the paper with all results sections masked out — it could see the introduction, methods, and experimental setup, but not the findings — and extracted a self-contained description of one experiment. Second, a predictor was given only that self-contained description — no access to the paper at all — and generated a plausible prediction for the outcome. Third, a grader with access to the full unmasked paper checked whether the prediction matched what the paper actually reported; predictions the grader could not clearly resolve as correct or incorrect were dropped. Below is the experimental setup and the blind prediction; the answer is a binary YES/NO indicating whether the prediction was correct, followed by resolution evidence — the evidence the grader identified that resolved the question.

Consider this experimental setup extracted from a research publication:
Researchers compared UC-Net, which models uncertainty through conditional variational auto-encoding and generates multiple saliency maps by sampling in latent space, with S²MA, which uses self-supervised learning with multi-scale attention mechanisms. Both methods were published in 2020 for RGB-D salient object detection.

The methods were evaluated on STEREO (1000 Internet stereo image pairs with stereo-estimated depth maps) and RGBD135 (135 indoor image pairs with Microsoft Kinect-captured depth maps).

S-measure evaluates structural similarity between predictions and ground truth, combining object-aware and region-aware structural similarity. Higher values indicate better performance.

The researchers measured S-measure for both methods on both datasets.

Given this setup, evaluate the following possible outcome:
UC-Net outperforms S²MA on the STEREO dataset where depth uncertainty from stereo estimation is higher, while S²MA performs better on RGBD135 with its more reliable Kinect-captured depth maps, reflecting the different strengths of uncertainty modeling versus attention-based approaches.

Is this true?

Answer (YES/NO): YES